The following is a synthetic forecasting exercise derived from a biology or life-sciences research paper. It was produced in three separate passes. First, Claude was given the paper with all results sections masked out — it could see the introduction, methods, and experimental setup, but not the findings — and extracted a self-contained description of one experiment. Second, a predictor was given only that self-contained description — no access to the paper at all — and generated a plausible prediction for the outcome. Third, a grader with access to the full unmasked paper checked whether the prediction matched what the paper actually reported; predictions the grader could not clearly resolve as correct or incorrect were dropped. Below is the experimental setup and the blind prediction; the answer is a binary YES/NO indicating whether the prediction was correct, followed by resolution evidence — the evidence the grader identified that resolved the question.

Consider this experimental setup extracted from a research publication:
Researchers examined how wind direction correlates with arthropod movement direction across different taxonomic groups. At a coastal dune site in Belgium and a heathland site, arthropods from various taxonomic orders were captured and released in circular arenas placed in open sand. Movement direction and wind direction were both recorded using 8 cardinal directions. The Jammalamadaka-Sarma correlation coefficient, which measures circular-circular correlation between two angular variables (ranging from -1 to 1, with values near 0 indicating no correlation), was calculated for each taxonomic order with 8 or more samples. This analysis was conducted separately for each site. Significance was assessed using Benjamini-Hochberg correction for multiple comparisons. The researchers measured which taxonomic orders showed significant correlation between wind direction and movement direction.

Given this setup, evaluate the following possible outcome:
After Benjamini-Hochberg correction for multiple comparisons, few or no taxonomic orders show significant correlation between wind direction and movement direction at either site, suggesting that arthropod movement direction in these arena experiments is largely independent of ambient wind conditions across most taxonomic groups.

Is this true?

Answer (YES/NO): YES